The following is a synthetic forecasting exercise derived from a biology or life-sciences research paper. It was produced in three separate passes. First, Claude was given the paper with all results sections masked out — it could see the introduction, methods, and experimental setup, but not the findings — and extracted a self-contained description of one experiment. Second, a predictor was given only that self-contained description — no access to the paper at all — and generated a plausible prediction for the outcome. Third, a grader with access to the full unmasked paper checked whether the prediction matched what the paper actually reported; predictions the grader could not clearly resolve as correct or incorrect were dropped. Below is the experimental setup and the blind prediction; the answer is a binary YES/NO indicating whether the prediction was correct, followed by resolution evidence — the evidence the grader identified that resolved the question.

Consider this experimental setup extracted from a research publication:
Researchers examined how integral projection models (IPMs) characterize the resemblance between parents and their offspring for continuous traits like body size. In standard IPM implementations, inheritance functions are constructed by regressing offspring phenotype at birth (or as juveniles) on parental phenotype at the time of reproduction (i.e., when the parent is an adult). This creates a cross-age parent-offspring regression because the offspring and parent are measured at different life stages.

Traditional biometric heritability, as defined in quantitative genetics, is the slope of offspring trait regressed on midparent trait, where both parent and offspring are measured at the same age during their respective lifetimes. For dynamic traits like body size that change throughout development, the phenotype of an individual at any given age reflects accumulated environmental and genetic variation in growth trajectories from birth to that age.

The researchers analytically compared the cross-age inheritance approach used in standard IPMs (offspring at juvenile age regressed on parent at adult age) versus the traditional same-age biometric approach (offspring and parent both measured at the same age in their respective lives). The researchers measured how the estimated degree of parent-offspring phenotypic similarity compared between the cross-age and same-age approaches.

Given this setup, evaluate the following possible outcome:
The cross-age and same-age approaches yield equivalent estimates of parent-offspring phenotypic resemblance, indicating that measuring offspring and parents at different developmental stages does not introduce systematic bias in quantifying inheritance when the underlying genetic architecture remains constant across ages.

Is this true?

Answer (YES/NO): NO